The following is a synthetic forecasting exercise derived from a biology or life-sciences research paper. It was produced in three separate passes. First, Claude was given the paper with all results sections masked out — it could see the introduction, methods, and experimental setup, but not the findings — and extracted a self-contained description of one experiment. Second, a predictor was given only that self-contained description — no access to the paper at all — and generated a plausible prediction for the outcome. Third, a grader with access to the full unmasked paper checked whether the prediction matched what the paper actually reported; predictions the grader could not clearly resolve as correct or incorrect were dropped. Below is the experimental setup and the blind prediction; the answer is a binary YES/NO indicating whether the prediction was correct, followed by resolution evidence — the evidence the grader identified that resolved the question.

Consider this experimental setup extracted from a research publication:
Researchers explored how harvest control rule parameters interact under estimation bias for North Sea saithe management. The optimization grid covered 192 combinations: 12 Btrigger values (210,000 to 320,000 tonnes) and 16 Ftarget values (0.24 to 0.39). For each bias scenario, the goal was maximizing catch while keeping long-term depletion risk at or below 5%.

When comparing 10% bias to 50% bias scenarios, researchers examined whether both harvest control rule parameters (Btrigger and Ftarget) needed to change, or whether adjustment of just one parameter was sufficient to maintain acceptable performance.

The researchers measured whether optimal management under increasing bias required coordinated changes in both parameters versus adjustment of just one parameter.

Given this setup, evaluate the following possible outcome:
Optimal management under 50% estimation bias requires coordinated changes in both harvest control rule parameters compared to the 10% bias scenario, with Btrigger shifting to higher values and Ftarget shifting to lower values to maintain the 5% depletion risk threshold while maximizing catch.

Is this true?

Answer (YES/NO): YES